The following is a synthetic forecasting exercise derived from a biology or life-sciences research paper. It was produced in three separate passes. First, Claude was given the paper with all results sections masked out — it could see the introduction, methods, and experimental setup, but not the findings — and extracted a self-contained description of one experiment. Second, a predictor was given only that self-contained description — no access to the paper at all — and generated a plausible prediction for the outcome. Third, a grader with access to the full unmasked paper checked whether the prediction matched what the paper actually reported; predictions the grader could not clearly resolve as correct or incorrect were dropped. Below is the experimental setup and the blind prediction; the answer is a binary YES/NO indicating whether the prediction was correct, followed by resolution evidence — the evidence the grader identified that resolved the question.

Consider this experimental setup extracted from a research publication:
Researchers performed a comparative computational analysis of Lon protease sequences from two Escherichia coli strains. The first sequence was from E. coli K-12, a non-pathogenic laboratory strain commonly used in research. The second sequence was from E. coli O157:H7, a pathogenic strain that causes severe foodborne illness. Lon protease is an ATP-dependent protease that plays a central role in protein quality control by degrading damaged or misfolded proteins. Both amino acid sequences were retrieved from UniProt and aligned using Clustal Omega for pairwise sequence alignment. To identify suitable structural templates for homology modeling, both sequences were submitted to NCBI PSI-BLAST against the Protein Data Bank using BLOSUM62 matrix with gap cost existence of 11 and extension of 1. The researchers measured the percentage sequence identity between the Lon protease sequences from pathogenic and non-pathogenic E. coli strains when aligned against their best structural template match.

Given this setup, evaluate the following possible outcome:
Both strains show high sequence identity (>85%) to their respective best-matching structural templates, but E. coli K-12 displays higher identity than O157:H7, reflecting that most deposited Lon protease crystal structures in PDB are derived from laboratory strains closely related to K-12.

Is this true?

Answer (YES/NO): YES